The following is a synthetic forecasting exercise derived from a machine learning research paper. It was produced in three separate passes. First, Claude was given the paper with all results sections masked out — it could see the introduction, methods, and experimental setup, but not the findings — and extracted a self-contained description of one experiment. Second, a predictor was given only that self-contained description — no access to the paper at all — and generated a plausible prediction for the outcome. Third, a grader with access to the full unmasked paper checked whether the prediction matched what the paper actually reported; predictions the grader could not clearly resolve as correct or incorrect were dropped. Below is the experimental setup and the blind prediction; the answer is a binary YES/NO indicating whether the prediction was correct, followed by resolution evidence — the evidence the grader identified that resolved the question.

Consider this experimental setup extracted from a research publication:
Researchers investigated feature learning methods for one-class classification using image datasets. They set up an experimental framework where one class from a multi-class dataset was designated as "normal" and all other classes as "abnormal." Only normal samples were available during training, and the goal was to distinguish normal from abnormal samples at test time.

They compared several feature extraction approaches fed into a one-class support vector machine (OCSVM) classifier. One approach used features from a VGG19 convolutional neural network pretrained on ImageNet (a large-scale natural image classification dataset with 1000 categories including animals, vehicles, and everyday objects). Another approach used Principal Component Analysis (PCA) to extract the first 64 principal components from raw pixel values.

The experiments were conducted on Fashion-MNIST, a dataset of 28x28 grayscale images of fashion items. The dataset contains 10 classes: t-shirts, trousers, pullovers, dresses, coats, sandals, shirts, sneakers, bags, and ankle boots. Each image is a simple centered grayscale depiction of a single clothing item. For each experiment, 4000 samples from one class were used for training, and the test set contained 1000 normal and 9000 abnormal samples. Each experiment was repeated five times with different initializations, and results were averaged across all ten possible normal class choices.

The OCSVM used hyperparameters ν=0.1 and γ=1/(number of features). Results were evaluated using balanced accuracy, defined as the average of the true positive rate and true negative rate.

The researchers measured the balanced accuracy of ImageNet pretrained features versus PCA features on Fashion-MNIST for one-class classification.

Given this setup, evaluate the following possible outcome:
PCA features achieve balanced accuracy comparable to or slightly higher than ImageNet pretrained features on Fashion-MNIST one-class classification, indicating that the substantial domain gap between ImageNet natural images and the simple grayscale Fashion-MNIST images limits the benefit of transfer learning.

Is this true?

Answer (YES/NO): NO